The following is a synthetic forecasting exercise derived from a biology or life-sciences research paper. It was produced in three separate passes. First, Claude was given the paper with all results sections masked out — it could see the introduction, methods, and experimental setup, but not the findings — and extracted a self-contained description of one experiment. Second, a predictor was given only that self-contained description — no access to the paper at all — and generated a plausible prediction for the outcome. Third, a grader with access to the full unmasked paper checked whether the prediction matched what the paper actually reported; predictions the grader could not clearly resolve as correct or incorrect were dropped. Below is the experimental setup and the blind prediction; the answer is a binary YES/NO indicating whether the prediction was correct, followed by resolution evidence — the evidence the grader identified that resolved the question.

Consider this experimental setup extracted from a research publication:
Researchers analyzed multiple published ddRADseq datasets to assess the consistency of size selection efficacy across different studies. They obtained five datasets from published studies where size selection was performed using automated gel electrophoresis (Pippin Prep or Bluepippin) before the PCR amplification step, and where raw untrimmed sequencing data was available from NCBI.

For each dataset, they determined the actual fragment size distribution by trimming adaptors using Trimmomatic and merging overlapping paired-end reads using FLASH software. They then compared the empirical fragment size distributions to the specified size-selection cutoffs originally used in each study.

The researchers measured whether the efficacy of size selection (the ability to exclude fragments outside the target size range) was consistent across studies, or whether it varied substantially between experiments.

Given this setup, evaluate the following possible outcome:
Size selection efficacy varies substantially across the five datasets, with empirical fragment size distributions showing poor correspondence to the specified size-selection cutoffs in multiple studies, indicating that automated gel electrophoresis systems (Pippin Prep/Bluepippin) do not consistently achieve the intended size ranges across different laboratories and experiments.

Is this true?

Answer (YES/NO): YES